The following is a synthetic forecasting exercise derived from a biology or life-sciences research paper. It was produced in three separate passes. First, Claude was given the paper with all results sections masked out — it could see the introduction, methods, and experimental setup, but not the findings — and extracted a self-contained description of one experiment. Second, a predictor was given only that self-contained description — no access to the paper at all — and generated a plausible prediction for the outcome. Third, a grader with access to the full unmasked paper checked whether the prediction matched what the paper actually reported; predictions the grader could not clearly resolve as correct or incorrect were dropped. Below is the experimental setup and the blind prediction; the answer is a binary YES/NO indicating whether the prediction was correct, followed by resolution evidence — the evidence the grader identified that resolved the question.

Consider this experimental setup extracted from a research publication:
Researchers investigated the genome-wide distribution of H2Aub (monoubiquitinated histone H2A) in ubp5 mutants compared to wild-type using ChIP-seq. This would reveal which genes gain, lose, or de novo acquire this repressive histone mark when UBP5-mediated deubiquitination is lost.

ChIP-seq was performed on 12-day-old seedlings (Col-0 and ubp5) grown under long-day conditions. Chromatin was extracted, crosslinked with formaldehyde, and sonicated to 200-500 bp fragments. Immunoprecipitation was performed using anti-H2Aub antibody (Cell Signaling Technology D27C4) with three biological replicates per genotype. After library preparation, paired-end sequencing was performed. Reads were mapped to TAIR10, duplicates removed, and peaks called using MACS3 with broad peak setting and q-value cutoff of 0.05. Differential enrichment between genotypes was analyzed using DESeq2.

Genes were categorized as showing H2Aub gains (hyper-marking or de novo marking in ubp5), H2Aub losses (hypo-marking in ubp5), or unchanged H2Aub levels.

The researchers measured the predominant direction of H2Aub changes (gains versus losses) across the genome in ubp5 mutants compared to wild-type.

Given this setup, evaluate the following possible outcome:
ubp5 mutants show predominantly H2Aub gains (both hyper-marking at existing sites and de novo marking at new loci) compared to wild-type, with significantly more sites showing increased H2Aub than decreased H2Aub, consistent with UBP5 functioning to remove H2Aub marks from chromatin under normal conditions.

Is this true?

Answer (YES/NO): YES